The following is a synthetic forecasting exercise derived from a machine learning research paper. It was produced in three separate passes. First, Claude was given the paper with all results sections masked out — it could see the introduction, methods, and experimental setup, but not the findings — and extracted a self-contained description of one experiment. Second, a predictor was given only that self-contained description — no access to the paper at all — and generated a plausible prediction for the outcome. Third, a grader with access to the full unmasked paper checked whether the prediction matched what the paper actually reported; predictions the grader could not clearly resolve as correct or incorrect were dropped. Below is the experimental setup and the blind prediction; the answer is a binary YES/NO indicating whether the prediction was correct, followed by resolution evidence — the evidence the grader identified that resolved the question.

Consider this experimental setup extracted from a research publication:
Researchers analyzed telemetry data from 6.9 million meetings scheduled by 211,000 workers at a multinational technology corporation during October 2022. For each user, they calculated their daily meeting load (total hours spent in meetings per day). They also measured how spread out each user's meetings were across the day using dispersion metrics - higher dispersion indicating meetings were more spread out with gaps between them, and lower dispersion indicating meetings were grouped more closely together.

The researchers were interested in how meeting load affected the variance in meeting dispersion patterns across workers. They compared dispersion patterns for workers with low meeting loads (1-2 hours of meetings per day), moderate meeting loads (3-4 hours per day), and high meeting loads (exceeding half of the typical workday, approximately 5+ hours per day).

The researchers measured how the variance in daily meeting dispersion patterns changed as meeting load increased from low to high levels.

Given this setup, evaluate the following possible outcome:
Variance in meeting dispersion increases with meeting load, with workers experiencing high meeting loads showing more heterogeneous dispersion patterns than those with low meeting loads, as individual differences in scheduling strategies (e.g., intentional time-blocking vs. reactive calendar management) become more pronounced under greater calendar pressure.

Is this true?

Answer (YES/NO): NO